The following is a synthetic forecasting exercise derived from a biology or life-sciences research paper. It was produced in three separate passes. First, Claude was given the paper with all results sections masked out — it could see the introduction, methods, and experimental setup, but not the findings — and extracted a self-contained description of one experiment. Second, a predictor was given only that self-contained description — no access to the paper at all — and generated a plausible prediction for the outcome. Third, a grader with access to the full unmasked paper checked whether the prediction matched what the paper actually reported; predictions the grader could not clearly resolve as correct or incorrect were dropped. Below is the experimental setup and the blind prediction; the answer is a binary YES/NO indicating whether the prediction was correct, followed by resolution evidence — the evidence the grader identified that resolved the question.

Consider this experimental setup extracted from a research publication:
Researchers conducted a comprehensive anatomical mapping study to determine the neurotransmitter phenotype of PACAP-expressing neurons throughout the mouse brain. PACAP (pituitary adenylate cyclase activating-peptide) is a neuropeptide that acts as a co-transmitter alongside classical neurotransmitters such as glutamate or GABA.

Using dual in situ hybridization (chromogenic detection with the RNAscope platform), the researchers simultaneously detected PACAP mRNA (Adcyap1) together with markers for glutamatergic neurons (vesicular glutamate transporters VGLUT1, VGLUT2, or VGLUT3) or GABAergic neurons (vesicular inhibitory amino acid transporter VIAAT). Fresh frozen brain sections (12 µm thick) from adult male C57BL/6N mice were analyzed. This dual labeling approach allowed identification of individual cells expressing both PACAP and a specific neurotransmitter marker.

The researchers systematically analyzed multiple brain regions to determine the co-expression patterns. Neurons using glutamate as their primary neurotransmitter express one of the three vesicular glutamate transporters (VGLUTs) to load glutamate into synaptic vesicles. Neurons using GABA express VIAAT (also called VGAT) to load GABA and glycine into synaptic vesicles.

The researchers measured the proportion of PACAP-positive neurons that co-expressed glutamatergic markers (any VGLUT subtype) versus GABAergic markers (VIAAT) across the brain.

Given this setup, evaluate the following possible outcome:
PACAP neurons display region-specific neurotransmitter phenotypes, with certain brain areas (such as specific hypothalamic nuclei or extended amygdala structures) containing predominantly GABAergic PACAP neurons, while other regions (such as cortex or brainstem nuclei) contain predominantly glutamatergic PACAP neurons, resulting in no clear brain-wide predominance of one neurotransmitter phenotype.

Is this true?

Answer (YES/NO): NO